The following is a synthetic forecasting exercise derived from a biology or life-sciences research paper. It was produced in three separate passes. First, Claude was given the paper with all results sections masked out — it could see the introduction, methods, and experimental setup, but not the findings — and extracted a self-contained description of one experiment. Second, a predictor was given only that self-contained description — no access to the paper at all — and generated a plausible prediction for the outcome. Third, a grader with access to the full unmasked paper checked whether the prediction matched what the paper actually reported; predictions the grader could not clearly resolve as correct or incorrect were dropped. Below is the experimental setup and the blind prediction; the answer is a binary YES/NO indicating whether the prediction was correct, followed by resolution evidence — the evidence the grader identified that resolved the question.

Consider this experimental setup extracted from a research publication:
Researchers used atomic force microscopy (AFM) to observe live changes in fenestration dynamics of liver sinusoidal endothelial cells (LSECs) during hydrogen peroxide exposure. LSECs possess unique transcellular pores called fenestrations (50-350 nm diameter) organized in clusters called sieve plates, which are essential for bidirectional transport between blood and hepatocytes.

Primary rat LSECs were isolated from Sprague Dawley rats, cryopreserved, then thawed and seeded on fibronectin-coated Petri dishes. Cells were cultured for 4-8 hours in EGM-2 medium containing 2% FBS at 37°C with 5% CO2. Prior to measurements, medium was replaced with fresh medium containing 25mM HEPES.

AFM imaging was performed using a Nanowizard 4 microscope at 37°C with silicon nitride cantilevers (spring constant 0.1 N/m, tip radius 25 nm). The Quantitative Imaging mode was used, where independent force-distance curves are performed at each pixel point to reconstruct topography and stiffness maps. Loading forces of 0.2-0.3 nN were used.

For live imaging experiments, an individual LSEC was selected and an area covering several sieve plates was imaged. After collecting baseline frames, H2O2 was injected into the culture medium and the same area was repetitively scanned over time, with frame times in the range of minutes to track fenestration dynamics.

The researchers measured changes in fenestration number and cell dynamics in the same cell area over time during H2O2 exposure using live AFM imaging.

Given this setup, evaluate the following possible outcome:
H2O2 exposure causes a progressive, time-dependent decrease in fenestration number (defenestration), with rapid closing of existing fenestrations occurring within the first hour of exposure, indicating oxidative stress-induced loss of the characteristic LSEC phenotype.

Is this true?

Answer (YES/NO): NO